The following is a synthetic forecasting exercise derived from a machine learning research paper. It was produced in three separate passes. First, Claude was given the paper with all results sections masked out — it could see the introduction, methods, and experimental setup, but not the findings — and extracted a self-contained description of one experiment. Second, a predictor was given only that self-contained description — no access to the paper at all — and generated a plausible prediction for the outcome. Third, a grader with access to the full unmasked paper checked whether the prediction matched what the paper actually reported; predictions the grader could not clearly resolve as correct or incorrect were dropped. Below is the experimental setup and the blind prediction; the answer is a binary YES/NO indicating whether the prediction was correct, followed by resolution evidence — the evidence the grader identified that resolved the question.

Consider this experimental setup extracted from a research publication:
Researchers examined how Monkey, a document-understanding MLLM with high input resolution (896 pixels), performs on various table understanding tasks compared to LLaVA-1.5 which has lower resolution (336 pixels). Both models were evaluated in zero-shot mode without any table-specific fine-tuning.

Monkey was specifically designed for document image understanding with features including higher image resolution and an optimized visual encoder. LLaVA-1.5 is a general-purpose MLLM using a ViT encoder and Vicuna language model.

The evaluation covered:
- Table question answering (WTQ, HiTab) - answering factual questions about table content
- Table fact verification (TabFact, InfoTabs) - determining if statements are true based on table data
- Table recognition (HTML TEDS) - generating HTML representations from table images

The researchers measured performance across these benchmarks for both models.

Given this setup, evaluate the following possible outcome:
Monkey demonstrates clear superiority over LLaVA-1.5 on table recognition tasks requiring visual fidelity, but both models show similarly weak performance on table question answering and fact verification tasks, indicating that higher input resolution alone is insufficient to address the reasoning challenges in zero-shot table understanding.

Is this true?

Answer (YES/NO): NO